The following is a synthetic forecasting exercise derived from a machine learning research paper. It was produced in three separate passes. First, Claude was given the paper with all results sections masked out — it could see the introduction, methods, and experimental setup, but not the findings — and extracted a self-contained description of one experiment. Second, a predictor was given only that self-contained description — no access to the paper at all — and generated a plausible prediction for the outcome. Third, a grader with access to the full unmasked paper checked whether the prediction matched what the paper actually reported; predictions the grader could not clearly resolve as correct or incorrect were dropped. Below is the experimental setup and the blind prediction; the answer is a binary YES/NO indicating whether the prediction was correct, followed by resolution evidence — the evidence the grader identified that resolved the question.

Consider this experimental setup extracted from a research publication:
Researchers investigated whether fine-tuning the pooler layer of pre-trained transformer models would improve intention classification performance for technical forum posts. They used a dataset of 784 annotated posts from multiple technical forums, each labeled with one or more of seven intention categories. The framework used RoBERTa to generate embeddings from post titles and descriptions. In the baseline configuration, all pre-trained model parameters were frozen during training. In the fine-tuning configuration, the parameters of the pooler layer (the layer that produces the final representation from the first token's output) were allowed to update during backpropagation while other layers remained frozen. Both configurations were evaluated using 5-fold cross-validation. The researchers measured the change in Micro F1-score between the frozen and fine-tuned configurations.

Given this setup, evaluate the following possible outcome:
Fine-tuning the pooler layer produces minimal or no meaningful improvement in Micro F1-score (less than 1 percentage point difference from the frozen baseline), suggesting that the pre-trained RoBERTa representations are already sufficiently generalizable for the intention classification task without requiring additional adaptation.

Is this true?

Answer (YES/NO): NO